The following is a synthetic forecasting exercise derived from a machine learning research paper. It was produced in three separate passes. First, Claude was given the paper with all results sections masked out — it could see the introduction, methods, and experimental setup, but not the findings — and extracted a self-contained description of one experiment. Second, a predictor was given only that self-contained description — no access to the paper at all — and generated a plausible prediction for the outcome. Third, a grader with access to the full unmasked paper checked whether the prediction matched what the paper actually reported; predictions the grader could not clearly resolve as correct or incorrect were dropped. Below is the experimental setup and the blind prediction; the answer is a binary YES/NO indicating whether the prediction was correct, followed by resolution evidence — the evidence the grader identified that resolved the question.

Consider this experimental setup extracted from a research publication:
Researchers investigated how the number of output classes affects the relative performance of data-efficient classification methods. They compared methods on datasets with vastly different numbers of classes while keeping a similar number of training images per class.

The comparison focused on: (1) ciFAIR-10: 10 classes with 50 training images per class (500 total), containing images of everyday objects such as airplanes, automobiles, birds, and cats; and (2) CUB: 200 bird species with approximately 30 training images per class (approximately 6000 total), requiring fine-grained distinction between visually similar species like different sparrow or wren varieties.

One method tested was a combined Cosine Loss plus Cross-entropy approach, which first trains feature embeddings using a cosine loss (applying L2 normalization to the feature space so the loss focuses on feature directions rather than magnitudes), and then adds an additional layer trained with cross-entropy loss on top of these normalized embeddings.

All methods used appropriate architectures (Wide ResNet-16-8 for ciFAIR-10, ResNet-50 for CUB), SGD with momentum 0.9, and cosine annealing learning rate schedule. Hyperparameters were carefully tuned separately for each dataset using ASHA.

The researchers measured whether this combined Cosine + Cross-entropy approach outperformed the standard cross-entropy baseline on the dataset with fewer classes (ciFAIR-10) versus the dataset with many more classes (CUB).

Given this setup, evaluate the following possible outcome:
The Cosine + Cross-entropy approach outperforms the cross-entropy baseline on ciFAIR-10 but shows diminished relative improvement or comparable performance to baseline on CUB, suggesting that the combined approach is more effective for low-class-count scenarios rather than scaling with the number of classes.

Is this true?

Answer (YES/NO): NO